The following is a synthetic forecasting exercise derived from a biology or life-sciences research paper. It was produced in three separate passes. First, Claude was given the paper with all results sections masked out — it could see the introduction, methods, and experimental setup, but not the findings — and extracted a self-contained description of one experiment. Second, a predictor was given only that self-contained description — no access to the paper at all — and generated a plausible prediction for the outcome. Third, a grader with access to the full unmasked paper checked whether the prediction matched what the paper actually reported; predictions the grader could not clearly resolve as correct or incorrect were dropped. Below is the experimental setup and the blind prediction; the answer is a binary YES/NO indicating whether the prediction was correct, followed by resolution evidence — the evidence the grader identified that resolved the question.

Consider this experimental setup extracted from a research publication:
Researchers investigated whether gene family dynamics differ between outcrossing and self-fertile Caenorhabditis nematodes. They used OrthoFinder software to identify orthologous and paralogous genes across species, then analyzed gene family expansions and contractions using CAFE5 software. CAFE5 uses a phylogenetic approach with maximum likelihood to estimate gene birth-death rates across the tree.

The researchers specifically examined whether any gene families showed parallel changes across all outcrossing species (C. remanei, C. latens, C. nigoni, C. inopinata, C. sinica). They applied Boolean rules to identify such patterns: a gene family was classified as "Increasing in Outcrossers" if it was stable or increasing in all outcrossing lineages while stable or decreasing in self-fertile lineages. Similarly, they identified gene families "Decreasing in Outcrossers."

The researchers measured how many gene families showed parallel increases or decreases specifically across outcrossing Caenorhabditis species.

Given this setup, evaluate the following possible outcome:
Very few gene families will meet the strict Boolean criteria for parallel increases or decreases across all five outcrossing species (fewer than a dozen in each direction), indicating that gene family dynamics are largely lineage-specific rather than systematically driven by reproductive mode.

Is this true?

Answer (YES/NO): NO